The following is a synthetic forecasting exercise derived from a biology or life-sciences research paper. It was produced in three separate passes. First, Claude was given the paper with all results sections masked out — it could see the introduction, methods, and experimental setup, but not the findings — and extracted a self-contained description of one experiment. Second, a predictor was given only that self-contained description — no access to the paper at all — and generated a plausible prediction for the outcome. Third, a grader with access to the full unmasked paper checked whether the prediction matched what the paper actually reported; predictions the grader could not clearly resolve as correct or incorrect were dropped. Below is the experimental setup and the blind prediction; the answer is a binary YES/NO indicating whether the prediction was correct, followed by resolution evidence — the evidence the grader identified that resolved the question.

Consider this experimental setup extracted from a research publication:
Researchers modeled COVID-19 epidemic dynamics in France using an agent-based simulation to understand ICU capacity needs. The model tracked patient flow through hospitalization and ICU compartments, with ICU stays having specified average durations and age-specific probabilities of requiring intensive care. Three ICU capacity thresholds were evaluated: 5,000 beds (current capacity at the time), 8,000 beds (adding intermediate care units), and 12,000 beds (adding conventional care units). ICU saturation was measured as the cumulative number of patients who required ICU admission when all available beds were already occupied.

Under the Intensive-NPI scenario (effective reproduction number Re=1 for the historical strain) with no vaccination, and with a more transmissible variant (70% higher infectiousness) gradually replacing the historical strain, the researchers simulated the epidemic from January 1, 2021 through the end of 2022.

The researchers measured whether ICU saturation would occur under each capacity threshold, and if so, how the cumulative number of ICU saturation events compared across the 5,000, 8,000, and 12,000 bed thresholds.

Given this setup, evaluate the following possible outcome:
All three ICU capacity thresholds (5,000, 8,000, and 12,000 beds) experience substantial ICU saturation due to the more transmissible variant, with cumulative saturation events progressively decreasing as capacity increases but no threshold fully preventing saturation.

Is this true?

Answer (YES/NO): YES